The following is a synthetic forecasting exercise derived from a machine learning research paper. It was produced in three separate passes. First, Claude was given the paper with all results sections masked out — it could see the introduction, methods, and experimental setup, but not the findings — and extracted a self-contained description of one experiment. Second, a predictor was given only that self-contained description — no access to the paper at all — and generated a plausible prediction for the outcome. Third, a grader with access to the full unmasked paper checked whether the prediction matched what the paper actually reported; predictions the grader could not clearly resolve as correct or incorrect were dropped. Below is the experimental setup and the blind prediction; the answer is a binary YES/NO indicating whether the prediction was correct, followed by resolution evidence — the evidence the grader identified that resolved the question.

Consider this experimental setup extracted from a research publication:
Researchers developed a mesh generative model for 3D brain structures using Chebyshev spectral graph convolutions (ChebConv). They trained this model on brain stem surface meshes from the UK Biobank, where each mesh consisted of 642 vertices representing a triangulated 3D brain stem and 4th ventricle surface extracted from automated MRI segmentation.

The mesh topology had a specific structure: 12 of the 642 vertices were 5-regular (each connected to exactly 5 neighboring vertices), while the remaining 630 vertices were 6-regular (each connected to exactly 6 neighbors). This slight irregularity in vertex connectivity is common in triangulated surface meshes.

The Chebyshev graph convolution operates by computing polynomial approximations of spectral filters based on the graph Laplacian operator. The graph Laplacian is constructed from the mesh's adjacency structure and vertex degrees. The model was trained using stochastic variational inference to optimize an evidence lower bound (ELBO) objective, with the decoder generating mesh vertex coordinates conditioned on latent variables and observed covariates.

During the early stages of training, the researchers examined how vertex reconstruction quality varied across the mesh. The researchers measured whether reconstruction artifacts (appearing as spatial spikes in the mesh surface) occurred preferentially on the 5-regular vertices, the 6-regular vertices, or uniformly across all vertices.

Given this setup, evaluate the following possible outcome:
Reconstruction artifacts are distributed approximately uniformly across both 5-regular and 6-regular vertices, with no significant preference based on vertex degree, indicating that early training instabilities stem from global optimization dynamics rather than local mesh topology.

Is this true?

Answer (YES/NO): NO